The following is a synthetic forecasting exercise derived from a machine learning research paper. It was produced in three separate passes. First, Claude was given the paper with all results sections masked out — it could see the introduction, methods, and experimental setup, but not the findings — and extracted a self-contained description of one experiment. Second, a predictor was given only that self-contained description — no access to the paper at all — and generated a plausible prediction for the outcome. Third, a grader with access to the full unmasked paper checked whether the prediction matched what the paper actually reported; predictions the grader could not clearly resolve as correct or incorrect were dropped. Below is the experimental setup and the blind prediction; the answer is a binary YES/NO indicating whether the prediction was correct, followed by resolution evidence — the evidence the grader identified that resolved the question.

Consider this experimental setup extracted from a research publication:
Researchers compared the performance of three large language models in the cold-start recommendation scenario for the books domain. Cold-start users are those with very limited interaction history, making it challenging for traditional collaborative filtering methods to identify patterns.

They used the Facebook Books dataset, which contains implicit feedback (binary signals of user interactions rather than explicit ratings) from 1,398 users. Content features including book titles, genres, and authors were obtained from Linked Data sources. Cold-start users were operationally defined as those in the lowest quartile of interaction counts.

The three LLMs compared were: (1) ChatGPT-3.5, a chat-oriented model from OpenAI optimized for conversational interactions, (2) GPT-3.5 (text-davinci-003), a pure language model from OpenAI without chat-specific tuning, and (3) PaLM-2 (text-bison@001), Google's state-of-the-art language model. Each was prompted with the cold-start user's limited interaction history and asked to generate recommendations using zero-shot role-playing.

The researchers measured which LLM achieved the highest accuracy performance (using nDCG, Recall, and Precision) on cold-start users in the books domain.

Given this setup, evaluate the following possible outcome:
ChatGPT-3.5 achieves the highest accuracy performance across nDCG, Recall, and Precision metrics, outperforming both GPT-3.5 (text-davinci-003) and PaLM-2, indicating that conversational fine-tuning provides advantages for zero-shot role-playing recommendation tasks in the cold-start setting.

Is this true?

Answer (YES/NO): YES